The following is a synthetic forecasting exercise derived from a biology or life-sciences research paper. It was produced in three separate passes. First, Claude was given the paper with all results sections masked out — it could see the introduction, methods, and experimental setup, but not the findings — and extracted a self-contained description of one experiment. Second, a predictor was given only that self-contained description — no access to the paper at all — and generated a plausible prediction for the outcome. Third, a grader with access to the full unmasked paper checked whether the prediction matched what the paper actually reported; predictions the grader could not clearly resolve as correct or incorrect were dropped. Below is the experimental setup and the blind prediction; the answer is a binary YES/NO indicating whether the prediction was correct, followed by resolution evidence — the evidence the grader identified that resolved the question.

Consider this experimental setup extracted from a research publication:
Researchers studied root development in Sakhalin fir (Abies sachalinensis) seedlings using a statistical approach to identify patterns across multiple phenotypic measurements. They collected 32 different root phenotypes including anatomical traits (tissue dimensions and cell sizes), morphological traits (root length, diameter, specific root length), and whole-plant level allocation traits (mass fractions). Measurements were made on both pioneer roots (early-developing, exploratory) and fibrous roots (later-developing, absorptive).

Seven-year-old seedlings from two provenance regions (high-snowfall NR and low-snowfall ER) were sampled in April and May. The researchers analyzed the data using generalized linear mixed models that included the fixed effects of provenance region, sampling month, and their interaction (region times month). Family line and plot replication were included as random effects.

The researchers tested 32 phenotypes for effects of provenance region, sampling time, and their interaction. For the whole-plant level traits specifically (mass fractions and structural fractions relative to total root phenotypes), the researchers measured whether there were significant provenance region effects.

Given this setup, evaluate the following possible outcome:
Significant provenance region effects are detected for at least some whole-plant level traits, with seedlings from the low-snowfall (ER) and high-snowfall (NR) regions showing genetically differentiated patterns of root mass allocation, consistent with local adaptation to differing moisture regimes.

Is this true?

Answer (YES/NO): NO